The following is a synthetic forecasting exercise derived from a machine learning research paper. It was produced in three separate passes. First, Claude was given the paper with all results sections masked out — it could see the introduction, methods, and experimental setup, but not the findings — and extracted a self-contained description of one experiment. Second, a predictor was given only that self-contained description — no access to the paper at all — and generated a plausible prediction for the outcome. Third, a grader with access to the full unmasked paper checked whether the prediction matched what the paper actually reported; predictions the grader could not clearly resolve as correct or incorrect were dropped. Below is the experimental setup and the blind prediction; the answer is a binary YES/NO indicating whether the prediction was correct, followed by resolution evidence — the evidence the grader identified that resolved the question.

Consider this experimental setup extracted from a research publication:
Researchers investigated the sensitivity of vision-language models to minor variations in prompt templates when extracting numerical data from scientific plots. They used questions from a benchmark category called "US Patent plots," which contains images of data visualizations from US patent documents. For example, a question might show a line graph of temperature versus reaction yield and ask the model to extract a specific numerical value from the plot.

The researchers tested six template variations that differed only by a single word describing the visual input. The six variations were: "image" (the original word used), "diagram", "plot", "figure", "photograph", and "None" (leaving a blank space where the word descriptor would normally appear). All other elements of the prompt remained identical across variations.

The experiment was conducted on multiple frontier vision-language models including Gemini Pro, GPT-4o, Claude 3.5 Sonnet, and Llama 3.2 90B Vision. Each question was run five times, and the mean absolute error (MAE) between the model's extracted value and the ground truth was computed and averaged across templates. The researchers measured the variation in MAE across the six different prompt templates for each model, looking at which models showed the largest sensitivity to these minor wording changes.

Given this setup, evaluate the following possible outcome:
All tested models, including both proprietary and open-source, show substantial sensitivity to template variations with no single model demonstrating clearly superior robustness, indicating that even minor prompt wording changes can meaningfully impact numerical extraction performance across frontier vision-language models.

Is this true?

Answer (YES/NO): NO